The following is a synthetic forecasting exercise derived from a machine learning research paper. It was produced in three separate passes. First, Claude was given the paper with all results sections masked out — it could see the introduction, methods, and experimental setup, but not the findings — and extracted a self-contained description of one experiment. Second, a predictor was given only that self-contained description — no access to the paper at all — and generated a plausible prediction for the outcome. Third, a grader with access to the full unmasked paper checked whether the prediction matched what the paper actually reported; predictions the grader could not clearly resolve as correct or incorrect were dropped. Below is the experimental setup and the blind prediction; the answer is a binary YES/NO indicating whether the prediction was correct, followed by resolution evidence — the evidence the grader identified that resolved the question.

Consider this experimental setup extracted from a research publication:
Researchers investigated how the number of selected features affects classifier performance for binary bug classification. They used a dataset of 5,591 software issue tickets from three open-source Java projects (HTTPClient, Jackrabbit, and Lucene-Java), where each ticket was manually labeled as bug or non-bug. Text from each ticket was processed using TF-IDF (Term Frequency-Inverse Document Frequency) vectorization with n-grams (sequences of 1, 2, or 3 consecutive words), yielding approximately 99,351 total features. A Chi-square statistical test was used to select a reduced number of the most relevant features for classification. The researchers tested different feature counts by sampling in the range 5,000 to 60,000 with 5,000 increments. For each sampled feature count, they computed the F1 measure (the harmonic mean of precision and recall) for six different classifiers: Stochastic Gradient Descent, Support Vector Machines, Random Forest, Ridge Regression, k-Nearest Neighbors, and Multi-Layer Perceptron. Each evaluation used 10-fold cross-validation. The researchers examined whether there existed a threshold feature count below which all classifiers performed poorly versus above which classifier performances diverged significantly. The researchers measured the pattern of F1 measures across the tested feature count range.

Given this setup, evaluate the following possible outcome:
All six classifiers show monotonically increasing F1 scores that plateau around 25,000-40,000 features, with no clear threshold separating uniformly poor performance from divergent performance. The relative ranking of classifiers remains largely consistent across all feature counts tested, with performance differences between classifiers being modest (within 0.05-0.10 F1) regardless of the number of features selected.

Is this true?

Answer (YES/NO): NO